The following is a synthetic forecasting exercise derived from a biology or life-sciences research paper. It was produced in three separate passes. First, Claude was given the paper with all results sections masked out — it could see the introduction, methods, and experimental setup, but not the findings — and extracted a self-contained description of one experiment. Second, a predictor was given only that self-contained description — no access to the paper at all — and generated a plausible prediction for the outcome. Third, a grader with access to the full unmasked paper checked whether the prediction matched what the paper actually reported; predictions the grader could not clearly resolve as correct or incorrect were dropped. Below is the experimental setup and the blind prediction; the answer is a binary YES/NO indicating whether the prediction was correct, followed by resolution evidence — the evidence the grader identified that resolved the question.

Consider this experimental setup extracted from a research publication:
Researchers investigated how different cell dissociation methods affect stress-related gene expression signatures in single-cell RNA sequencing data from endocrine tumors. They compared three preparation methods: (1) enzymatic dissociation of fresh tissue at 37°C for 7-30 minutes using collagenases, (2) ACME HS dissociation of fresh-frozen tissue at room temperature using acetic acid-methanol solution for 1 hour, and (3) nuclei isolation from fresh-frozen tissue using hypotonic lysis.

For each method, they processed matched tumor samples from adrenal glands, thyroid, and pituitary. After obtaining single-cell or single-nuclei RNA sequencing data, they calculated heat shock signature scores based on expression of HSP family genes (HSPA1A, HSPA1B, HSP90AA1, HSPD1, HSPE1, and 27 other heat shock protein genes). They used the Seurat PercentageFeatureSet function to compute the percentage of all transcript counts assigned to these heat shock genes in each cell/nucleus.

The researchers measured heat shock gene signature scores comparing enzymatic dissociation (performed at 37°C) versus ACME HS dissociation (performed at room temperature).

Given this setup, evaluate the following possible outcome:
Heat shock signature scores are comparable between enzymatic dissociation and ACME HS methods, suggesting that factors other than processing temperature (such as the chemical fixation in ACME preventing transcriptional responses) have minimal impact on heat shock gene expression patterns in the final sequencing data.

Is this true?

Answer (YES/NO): YES